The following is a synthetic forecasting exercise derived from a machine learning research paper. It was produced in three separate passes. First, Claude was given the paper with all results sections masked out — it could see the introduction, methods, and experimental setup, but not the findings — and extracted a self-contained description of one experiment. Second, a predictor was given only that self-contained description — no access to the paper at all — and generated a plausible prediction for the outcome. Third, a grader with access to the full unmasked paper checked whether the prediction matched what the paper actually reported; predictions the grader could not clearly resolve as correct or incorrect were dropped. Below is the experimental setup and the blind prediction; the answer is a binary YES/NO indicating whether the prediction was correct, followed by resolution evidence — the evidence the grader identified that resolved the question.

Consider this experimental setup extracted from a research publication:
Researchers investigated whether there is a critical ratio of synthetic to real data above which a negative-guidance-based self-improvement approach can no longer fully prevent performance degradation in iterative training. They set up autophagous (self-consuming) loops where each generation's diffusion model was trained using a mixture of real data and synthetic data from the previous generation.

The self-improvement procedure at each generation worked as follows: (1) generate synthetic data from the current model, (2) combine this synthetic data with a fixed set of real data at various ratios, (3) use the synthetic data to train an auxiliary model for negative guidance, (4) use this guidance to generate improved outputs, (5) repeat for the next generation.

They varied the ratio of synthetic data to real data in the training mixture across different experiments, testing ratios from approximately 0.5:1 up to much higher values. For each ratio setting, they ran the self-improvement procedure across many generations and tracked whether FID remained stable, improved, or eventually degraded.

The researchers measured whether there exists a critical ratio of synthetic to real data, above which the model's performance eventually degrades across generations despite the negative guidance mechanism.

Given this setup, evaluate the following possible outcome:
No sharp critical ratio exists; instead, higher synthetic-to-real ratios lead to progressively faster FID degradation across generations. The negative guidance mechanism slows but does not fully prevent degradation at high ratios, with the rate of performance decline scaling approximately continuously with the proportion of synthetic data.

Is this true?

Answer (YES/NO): NO